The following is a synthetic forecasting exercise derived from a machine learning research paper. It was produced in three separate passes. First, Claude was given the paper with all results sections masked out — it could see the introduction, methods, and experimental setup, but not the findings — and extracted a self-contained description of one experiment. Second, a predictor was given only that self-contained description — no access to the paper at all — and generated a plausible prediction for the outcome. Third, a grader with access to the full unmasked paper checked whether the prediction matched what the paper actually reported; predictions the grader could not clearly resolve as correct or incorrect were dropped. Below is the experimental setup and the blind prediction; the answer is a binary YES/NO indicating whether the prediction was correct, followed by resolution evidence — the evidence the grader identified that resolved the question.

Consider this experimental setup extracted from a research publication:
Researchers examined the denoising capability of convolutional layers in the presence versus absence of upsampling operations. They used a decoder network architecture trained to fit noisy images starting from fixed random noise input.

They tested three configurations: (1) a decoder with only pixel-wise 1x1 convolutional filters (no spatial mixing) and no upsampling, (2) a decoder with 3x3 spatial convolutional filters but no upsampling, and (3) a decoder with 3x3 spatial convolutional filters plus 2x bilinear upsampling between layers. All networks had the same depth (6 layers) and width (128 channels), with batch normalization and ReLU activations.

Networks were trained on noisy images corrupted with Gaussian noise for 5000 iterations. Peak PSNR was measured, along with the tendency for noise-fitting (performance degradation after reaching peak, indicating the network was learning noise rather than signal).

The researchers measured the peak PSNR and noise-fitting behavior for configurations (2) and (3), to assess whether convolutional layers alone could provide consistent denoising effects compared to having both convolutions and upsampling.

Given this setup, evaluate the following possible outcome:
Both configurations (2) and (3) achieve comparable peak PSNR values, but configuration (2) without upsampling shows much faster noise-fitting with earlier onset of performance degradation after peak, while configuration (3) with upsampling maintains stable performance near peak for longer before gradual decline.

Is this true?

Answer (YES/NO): NO